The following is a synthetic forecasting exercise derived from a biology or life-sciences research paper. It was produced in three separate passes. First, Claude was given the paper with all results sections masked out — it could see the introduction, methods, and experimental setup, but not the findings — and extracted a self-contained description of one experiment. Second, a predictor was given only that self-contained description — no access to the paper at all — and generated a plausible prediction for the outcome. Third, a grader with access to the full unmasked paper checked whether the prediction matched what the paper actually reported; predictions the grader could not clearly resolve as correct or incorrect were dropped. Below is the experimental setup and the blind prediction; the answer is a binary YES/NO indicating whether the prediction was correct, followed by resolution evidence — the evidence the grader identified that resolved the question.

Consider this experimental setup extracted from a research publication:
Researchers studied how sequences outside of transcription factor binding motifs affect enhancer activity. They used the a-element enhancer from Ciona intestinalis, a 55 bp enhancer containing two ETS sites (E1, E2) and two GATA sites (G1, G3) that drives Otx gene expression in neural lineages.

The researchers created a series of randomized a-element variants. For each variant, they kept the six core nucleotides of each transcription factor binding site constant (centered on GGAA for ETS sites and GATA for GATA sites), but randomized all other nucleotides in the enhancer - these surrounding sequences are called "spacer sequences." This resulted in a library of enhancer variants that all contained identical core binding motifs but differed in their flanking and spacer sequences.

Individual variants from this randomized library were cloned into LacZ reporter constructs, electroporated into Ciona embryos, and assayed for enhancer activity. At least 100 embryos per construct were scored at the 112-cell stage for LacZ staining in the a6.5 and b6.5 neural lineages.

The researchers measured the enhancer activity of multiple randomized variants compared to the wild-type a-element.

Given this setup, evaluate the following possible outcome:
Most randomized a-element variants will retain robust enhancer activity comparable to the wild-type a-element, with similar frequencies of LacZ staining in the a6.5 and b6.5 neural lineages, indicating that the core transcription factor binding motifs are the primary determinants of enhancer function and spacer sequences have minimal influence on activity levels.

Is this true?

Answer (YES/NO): NO